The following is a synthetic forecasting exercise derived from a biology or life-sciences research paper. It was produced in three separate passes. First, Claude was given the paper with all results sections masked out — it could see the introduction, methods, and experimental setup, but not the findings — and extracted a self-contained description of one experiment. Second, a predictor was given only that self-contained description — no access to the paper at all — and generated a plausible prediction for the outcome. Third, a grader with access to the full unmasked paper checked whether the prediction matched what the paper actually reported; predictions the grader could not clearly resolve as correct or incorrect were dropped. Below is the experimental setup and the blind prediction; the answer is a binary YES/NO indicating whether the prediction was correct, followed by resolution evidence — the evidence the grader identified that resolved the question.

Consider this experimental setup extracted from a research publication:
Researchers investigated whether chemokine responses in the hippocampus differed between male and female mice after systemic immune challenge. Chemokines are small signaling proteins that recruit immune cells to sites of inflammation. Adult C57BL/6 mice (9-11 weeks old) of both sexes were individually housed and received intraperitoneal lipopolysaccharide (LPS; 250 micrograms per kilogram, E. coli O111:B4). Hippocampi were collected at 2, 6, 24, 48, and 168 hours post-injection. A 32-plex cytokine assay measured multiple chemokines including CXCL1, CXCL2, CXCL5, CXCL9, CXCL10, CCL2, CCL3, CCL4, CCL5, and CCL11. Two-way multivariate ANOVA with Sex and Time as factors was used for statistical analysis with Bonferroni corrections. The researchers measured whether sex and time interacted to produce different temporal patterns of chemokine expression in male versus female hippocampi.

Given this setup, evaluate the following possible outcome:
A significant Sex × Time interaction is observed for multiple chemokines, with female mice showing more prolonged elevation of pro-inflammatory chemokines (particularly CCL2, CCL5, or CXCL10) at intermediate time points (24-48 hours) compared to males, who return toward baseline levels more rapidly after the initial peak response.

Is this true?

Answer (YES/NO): NO